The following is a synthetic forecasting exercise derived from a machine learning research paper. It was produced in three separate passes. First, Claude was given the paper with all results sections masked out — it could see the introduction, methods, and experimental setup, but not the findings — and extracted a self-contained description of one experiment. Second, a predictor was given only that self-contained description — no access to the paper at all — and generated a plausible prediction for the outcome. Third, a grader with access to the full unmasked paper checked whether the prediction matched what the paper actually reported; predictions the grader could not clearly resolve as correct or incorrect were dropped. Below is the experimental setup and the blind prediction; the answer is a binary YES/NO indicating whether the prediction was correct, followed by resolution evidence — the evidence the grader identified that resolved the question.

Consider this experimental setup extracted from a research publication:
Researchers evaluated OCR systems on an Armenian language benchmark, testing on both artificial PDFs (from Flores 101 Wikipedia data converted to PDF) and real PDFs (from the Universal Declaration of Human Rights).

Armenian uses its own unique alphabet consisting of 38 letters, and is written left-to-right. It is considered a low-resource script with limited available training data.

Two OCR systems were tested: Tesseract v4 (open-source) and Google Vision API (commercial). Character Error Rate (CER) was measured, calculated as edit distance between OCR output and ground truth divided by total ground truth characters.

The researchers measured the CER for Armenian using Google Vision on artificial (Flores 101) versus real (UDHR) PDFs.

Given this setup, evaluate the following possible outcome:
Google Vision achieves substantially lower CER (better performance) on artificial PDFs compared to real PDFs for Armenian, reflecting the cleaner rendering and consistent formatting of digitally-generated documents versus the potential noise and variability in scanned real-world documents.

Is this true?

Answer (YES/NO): YES